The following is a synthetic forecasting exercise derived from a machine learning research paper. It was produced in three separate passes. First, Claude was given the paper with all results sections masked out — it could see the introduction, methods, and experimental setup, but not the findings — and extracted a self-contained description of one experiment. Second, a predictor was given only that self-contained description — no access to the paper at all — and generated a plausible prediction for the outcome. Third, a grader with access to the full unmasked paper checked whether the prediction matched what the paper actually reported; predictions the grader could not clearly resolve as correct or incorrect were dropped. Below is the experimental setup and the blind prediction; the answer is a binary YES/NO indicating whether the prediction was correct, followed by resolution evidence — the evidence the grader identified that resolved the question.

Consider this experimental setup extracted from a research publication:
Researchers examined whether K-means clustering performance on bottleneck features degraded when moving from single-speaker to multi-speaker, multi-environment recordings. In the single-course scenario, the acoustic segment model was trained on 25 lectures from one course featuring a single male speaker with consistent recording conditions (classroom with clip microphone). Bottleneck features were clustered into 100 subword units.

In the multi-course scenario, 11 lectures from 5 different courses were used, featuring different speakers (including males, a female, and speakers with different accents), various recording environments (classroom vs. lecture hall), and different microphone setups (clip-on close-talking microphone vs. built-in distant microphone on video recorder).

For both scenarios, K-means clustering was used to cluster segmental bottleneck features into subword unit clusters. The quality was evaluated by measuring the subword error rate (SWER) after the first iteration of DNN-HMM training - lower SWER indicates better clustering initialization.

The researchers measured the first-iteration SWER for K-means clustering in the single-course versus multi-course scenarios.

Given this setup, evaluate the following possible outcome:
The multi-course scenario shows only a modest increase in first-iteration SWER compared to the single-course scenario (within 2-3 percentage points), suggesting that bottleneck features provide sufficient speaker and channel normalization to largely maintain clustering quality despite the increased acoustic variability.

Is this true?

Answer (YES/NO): NO